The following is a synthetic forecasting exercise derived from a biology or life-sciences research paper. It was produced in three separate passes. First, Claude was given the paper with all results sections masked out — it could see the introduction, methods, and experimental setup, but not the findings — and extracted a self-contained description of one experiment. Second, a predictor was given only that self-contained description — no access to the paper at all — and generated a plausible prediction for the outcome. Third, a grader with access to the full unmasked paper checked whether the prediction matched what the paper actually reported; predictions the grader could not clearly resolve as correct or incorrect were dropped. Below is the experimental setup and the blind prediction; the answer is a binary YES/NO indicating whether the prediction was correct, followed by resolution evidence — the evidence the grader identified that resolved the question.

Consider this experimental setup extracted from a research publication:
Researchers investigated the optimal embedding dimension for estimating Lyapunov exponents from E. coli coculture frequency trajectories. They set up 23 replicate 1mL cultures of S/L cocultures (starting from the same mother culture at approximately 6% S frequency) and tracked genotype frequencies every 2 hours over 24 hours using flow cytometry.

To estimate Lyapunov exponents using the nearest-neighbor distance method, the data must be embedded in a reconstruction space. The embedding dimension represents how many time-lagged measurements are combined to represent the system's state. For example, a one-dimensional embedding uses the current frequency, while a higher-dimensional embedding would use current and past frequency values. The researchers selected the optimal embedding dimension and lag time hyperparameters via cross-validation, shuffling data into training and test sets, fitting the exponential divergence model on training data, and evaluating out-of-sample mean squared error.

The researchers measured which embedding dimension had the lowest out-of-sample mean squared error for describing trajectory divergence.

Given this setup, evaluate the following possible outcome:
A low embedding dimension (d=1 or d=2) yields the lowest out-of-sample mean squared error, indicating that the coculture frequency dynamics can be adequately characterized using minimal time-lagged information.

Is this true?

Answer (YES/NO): YES